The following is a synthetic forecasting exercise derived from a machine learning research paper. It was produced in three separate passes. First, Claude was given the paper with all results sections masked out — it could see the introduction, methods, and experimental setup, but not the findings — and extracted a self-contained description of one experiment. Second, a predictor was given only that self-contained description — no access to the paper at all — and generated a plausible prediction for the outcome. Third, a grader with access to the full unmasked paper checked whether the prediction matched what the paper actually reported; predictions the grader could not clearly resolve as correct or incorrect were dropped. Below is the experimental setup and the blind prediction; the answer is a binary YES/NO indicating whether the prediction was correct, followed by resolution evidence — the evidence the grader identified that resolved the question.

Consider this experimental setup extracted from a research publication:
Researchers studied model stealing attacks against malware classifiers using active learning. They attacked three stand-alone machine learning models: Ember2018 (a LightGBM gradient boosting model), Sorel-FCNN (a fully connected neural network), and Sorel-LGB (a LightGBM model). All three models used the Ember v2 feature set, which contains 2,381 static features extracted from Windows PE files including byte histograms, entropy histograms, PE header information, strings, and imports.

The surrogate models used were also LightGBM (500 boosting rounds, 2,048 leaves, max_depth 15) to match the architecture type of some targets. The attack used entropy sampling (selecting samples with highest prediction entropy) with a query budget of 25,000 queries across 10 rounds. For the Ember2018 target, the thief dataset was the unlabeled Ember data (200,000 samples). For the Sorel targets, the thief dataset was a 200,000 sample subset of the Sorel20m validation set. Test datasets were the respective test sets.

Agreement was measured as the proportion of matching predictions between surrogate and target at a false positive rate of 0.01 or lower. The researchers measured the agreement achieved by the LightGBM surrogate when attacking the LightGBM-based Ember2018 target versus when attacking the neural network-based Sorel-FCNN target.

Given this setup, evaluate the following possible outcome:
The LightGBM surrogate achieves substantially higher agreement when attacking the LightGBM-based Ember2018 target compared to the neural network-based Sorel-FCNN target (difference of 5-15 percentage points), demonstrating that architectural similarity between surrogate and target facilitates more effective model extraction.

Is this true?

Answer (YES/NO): NO